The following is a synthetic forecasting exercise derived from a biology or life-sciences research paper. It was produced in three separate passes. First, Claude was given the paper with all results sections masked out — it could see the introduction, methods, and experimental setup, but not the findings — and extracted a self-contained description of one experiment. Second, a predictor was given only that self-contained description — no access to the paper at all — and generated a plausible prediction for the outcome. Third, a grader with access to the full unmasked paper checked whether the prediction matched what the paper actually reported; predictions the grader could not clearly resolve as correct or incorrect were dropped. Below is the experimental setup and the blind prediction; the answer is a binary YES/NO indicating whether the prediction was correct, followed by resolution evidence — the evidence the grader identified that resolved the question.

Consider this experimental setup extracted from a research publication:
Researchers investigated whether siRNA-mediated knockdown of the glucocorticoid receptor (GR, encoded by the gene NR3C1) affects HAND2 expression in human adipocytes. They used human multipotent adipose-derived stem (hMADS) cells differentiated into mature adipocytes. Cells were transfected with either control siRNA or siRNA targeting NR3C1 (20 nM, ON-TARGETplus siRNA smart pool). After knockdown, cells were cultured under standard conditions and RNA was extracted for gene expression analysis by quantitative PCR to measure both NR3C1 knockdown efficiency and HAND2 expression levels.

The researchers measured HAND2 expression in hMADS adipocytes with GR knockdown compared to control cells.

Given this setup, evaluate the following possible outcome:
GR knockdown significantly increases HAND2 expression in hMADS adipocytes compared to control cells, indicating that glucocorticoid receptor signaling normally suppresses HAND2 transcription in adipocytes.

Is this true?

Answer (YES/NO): NO